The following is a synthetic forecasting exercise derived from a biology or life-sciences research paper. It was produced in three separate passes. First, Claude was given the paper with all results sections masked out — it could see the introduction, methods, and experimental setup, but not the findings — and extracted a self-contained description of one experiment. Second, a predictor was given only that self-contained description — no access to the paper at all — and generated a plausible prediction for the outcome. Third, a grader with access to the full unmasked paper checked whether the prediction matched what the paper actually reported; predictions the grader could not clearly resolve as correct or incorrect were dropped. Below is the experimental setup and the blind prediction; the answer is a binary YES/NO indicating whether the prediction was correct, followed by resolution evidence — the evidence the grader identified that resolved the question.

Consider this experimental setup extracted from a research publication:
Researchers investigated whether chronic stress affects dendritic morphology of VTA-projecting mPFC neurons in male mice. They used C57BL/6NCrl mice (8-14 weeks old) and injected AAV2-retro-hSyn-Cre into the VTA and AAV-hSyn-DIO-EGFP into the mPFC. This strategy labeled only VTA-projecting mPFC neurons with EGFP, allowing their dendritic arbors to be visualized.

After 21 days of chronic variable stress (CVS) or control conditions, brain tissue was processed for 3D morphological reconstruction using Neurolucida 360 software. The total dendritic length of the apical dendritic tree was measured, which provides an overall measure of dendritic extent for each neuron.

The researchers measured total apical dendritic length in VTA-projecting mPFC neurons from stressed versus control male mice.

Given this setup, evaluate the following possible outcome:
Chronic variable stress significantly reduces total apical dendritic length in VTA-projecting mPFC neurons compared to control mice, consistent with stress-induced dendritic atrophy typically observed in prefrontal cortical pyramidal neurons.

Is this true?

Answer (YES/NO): YES